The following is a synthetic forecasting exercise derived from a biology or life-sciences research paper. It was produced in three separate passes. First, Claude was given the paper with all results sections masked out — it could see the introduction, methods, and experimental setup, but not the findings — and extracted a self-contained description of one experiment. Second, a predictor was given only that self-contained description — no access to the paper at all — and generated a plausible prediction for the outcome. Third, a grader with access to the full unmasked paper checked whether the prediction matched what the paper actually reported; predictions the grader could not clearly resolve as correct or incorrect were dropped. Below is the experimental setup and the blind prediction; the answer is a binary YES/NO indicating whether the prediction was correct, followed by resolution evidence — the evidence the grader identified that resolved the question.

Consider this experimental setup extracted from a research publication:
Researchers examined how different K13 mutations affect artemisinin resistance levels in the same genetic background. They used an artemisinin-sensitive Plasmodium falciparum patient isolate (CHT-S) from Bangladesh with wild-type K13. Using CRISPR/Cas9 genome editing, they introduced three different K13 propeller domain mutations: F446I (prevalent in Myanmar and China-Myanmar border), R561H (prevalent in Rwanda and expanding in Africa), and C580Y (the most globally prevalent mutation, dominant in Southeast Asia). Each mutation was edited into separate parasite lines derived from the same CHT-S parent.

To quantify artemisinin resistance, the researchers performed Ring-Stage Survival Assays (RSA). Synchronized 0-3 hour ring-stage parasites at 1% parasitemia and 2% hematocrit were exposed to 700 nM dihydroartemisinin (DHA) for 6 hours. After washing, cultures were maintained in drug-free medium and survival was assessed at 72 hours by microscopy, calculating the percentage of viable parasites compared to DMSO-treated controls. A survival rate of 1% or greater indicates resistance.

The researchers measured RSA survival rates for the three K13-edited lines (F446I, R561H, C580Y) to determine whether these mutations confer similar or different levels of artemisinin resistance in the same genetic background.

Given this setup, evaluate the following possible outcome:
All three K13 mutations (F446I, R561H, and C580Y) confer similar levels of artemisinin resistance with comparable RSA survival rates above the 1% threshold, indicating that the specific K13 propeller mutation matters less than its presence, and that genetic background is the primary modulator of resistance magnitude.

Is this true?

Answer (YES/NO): NO